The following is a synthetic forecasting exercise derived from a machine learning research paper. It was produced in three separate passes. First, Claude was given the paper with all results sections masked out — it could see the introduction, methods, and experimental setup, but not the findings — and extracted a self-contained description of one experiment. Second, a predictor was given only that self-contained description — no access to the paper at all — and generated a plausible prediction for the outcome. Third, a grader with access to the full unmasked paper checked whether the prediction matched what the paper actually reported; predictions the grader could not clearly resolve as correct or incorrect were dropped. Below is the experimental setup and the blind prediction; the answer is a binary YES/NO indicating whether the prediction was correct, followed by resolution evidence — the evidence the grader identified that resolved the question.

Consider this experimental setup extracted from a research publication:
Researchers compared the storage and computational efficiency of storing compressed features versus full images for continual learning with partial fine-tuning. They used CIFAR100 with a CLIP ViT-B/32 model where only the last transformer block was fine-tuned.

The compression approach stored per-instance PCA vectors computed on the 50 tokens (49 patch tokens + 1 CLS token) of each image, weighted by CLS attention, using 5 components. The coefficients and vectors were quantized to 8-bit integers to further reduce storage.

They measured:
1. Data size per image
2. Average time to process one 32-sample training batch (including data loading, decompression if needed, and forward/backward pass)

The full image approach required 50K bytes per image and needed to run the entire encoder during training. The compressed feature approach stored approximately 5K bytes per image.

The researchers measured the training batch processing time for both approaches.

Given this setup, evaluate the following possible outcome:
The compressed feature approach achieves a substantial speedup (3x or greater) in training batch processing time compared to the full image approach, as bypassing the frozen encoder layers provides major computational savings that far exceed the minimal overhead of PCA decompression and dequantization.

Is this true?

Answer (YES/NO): YES